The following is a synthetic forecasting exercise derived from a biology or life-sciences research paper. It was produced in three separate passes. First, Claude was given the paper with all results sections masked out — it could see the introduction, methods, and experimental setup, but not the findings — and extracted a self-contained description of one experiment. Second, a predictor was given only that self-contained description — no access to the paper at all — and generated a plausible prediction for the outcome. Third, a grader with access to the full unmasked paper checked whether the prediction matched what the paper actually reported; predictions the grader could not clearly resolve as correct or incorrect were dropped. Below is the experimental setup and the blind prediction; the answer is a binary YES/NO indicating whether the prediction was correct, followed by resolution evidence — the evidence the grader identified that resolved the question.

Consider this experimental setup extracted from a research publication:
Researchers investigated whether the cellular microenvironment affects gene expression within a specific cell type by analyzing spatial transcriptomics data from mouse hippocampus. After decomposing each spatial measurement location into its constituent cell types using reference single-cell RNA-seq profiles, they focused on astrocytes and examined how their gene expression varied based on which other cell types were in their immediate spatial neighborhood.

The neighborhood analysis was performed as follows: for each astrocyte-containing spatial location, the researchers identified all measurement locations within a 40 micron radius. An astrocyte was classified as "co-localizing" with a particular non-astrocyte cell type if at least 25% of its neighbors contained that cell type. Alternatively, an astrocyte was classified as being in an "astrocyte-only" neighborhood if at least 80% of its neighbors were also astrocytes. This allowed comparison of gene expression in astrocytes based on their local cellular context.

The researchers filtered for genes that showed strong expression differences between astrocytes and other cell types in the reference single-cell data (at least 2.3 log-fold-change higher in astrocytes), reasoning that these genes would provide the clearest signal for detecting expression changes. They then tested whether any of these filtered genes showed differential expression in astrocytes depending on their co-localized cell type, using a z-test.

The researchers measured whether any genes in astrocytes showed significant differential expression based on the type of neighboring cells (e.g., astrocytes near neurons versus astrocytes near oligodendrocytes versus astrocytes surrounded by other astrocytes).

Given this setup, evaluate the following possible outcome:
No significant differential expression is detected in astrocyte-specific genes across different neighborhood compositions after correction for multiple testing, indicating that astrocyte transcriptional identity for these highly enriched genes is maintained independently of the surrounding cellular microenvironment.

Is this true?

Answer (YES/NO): NO